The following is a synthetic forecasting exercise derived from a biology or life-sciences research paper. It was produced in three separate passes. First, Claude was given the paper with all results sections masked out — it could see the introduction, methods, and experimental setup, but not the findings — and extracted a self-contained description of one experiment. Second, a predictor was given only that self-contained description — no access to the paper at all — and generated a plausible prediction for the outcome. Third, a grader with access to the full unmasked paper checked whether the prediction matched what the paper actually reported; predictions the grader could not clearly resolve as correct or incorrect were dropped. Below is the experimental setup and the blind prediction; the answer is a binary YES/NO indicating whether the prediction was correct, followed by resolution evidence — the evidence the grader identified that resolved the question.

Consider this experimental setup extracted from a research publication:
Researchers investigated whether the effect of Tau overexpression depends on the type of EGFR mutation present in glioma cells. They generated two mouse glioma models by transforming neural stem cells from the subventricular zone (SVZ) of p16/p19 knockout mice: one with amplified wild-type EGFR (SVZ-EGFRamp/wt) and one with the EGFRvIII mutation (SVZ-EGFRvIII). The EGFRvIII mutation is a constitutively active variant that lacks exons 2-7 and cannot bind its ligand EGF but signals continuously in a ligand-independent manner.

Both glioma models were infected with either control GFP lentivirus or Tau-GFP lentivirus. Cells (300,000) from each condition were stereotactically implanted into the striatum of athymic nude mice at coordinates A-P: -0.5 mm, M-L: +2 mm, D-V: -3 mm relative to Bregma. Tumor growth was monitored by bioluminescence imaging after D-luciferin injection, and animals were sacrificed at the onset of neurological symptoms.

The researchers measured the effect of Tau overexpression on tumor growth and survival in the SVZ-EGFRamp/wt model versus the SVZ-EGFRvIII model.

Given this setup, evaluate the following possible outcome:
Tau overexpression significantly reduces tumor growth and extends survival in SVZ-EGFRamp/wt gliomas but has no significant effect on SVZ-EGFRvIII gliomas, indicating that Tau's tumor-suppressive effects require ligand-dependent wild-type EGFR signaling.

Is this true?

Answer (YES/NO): YES